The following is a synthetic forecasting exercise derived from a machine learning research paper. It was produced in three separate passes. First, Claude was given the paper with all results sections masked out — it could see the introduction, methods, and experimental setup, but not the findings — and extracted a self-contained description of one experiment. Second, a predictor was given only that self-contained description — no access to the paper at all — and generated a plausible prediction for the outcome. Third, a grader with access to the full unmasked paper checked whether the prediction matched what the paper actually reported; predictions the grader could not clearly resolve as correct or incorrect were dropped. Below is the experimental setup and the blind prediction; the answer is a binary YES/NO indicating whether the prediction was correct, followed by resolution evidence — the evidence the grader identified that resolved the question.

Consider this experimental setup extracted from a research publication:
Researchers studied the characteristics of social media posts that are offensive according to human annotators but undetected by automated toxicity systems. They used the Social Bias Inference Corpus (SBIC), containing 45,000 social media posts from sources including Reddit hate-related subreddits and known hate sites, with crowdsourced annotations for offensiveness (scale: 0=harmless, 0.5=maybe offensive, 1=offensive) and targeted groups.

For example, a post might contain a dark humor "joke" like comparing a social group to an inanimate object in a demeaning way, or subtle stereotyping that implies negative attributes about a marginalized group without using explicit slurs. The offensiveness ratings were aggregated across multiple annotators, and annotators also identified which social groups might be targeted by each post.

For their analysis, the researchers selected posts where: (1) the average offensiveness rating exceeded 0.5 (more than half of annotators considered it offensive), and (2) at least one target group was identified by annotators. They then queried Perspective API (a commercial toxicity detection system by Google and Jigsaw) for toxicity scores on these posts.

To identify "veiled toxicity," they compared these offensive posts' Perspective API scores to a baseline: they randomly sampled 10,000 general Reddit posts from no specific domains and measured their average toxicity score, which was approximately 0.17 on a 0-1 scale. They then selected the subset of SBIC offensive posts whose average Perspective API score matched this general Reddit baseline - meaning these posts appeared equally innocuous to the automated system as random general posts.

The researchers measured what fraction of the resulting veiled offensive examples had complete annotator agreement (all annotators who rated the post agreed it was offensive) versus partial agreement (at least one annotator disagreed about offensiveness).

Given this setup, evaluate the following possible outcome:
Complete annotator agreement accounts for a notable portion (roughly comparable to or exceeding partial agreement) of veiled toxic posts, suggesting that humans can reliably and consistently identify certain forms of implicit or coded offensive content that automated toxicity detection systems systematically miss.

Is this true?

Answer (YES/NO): YES